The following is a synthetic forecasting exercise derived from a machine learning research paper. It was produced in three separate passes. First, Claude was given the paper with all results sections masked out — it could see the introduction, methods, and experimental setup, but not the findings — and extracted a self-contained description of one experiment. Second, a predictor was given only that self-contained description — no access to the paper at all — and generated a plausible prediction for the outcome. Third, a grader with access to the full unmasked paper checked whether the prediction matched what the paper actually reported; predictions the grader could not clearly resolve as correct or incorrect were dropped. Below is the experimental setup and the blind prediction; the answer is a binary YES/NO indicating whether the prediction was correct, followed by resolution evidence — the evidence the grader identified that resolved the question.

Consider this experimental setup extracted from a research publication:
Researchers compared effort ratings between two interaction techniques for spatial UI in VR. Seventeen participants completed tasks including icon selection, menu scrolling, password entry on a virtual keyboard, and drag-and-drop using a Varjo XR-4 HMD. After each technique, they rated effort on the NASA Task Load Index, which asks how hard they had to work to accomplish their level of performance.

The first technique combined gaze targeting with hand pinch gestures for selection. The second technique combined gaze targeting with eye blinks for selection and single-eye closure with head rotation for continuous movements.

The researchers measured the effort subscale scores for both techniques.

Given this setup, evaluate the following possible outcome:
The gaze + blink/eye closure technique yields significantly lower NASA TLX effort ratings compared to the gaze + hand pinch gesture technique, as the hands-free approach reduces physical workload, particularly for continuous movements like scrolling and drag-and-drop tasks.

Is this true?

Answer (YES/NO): NO